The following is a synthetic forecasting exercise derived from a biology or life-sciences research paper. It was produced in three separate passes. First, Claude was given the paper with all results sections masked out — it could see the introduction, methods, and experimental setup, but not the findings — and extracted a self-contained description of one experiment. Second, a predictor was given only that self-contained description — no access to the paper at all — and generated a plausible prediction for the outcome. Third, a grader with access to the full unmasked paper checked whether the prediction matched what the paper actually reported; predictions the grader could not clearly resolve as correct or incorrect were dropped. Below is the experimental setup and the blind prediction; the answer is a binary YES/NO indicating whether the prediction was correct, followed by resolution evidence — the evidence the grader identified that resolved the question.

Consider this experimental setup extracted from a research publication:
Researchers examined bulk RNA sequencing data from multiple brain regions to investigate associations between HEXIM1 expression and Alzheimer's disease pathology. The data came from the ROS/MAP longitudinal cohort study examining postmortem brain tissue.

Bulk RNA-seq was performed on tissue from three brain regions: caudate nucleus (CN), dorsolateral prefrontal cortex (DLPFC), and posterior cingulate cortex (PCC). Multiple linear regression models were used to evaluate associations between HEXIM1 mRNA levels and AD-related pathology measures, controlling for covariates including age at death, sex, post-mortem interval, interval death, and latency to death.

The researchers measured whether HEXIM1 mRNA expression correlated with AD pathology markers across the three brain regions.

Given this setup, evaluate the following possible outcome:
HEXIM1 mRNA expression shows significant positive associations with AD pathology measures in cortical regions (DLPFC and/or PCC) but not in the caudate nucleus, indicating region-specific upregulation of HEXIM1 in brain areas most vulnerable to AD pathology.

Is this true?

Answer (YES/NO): NO